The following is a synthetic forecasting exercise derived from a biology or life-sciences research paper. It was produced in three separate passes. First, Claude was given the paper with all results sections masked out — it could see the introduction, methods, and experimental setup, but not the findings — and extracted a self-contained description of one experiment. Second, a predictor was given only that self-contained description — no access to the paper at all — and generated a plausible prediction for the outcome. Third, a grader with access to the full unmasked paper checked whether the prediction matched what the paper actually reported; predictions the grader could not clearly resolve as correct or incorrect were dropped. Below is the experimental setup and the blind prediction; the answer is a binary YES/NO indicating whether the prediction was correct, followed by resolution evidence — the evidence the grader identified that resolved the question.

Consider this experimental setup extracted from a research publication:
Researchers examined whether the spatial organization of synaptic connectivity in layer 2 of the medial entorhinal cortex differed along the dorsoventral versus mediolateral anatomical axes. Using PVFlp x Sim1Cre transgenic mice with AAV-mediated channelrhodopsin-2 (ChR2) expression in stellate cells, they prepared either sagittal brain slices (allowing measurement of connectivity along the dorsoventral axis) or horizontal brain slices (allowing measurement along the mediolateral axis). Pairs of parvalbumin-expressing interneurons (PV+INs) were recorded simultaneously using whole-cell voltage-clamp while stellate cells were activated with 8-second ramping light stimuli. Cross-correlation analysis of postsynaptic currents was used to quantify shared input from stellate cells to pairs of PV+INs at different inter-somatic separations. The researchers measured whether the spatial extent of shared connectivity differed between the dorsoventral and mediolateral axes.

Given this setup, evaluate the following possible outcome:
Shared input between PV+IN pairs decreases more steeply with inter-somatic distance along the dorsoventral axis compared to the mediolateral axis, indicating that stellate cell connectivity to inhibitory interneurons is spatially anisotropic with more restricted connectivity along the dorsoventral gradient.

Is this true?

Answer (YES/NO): YES